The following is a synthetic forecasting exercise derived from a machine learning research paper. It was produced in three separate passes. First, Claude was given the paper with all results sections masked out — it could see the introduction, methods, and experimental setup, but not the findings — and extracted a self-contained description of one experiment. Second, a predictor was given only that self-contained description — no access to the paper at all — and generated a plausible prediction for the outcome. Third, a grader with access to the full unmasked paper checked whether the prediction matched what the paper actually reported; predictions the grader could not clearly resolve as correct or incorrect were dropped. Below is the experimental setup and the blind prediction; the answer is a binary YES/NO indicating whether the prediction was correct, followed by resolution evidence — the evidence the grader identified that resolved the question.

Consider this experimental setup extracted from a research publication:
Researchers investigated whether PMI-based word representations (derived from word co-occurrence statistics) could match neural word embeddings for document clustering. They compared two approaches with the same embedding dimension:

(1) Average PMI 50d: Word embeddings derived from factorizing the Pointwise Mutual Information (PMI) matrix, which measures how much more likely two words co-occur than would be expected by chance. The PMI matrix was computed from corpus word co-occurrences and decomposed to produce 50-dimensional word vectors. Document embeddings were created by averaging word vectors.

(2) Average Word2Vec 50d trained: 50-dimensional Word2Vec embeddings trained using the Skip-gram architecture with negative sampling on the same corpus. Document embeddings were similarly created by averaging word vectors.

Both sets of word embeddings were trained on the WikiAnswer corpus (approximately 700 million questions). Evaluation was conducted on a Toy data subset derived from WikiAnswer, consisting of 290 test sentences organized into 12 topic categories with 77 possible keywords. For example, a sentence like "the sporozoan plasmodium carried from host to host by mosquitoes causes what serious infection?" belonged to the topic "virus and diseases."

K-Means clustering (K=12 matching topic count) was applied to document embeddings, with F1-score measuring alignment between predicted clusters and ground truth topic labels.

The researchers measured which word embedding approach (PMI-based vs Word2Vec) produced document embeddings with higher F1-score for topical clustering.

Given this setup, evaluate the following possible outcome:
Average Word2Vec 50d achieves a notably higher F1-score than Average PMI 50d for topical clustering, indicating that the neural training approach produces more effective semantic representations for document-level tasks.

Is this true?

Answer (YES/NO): YES